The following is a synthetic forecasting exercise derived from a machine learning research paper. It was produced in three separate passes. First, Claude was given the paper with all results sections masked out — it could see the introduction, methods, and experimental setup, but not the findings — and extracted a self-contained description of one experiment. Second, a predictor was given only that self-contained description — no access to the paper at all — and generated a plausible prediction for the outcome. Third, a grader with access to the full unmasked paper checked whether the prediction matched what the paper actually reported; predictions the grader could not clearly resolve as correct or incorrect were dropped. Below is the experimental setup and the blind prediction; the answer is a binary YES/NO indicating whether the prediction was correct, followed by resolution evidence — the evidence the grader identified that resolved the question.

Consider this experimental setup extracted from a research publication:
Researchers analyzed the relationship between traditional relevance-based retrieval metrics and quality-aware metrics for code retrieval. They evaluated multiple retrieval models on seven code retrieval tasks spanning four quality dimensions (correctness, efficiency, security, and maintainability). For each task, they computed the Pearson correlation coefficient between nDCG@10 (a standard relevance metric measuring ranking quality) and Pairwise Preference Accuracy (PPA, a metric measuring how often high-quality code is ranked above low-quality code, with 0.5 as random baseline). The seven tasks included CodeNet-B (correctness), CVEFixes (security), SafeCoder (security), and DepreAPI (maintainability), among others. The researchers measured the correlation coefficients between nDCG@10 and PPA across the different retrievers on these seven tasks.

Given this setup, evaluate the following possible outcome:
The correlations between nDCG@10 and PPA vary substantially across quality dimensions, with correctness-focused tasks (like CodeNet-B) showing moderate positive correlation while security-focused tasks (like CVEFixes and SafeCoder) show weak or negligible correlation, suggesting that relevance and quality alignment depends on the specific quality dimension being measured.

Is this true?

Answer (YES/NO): NO